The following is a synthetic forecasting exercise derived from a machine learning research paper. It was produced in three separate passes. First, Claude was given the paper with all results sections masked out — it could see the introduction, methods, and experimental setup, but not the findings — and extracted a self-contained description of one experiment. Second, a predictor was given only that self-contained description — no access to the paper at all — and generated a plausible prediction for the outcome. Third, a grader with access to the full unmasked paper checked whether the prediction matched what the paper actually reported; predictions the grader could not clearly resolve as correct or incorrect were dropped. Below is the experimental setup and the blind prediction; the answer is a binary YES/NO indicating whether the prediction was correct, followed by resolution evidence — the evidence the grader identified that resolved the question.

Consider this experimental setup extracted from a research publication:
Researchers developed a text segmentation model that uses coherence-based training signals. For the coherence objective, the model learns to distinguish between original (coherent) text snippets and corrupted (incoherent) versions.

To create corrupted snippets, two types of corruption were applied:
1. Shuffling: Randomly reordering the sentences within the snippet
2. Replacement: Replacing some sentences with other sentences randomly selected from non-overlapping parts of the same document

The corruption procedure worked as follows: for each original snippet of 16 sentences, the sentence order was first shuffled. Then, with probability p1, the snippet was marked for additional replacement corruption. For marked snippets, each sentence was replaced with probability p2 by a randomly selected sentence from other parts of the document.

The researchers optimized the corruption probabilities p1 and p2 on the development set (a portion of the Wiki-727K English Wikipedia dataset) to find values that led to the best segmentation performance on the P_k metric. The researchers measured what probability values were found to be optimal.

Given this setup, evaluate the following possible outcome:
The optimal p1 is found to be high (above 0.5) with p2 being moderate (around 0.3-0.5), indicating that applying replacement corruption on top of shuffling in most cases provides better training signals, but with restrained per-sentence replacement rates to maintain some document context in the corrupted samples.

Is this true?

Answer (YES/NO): NO